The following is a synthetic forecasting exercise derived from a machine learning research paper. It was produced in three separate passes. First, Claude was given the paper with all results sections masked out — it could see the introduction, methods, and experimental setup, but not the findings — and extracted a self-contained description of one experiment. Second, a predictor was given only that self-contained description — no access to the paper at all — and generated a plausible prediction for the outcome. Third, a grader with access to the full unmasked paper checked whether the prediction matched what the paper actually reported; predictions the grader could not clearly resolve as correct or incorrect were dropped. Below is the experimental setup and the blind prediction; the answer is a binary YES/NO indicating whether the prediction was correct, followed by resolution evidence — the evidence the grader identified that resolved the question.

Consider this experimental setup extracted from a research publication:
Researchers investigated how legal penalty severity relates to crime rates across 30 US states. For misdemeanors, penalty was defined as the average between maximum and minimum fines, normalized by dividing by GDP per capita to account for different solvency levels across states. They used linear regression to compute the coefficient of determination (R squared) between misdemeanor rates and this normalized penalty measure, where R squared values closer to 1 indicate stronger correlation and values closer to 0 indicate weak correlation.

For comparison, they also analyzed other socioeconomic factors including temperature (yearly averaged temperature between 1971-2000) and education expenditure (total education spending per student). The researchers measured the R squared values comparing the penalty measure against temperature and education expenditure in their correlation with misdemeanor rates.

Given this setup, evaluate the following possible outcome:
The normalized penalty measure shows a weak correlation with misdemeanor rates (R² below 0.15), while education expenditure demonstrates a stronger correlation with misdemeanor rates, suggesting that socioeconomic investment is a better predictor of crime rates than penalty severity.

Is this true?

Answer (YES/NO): NO